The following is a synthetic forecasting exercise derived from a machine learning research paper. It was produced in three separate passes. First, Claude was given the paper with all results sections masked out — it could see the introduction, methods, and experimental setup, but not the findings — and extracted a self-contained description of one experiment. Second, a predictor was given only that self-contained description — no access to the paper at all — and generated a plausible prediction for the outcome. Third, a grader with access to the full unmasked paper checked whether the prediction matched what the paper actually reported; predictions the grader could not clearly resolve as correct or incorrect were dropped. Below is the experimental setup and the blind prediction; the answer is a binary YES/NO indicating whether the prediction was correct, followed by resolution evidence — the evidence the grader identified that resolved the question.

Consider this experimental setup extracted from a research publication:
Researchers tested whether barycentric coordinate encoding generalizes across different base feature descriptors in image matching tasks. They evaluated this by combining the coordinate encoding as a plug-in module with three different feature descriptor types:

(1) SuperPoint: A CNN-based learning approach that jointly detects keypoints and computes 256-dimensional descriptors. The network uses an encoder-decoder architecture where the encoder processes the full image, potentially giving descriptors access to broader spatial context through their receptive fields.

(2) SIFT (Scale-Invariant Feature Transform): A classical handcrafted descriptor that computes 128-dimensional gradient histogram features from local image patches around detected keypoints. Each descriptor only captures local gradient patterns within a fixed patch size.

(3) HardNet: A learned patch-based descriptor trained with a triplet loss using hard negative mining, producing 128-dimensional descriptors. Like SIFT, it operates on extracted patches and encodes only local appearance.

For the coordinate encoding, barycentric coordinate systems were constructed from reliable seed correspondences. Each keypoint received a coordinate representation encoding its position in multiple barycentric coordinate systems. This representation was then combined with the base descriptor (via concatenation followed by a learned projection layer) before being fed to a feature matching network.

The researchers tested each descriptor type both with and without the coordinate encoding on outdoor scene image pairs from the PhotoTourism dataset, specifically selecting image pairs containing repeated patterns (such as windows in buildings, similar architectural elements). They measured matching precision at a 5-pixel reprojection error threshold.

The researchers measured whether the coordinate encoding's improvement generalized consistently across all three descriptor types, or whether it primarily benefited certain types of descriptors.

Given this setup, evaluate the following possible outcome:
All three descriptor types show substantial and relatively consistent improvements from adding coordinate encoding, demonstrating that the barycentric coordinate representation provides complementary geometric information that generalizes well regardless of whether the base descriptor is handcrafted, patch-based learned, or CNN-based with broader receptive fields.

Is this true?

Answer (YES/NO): NO